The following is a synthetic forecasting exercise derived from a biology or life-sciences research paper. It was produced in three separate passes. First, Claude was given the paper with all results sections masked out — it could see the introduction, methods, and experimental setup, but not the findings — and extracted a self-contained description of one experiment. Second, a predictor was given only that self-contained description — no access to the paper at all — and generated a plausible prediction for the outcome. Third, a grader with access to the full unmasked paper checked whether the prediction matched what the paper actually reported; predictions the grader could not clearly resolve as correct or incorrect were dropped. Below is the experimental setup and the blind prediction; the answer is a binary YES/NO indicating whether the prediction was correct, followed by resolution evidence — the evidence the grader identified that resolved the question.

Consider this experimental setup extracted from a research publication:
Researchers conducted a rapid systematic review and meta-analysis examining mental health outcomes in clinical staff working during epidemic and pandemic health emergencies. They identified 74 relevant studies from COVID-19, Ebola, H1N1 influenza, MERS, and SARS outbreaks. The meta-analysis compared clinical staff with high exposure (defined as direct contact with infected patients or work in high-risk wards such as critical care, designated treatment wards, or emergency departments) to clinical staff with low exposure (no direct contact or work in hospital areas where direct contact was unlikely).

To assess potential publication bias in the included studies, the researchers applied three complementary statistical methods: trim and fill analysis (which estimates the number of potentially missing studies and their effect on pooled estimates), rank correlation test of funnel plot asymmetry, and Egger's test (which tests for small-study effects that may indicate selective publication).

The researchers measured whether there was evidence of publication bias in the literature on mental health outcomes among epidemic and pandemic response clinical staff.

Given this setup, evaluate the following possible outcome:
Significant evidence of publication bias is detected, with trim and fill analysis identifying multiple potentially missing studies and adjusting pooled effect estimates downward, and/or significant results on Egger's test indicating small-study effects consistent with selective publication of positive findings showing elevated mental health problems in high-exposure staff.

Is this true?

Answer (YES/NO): NO